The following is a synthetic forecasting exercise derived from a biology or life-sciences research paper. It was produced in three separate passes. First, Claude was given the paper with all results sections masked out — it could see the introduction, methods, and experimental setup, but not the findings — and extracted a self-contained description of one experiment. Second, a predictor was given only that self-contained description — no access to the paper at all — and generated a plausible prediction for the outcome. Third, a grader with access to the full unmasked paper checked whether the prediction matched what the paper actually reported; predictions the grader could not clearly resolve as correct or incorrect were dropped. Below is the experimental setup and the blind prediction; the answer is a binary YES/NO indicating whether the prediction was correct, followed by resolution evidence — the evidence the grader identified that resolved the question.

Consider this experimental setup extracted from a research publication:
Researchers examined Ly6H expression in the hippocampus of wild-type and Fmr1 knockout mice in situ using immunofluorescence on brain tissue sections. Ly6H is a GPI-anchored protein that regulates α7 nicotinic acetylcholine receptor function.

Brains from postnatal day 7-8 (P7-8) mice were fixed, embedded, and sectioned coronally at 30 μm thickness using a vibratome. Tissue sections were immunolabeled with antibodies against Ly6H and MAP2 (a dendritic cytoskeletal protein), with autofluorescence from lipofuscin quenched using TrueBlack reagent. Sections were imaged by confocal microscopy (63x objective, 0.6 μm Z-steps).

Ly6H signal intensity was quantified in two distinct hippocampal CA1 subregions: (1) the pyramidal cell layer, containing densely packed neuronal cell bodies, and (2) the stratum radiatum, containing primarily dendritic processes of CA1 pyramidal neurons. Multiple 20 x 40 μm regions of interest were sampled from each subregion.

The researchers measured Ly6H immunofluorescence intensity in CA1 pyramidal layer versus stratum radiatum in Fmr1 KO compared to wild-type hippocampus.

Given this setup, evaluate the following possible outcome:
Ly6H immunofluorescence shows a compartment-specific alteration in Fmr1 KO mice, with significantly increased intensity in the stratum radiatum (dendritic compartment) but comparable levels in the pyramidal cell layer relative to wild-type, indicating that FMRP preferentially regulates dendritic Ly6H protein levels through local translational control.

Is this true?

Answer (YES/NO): NO